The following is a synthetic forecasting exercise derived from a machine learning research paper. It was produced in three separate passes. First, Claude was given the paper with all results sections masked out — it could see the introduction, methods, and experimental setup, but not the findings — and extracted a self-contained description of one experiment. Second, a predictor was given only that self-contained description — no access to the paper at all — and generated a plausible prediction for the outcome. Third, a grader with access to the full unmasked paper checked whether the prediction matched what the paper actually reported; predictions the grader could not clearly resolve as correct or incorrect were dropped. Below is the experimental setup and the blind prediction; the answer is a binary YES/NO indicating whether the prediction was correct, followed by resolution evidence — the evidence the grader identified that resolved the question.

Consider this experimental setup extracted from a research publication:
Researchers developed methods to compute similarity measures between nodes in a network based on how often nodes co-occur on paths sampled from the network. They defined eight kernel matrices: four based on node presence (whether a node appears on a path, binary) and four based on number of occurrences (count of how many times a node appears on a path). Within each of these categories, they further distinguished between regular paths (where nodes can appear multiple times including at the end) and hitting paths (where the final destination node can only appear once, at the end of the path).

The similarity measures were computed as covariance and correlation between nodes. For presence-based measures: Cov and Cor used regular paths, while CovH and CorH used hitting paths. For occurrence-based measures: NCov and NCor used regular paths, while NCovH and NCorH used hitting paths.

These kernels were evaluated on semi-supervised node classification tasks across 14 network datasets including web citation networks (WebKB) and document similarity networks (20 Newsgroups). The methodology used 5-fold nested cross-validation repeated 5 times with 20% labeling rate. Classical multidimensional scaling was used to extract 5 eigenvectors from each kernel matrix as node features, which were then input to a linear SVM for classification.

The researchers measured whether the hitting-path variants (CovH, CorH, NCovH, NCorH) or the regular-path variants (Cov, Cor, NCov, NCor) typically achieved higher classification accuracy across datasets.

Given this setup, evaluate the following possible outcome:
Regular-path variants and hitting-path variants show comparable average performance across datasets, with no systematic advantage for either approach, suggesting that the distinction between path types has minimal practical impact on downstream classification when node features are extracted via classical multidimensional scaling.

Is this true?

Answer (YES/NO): NO